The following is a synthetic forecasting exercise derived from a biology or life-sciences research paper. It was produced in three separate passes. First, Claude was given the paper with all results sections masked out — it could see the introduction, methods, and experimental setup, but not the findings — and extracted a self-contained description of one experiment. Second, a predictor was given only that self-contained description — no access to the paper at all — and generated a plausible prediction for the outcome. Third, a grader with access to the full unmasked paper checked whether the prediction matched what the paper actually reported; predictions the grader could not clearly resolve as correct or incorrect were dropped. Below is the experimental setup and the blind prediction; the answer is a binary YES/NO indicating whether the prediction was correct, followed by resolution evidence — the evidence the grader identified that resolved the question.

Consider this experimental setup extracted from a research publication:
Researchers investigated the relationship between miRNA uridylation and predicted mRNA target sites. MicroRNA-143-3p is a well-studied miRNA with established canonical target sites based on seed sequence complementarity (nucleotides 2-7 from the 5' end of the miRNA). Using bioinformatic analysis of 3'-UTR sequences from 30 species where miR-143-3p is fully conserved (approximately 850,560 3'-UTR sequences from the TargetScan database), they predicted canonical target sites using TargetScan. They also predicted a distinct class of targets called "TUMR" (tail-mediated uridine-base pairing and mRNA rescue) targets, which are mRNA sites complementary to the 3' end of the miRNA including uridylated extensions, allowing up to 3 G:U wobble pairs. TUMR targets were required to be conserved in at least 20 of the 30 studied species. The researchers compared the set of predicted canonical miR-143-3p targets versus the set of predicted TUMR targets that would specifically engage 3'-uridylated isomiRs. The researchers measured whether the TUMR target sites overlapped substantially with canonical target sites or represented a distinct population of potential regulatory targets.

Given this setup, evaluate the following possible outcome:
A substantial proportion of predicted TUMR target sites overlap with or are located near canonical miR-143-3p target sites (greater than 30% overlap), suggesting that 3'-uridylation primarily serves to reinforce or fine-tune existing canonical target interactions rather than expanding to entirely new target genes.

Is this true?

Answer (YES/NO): NO